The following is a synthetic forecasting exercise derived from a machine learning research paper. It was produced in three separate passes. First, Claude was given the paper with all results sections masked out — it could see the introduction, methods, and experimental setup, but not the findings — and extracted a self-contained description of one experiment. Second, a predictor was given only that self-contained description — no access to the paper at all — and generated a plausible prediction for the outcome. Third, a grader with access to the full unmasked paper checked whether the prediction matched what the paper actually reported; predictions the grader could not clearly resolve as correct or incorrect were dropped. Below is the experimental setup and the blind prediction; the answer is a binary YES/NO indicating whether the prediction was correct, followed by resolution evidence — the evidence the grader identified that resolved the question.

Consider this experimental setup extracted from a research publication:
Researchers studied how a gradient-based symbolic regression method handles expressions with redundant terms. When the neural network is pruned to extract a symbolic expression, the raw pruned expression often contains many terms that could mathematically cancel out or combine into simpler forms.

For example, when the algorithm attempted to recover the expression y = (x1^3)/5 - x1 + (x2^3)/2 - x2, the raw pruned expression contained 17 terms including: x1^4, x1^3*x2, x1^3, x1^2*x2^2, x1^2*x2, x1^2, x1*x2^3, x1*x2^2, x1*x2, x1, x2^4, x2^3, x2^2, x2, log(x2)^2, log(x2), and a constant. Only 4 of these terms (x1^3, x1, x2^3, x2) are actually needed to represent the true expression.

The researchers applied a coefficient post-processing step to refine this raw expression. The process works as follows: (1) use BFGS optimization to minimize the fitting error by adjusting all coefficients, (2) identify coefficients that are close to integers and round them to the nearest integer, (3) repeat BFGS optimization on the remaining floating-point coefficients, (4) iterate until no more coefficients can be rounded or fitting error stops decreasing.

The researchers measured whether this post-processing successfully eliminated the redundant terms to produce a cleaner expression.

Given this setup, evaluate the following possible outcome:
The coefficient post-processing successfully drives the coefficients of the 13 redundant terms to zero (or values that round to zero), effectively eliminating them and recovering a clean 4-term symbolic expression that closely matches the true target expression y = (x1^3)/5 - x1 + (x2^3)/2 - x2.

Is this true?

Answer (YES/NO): YES